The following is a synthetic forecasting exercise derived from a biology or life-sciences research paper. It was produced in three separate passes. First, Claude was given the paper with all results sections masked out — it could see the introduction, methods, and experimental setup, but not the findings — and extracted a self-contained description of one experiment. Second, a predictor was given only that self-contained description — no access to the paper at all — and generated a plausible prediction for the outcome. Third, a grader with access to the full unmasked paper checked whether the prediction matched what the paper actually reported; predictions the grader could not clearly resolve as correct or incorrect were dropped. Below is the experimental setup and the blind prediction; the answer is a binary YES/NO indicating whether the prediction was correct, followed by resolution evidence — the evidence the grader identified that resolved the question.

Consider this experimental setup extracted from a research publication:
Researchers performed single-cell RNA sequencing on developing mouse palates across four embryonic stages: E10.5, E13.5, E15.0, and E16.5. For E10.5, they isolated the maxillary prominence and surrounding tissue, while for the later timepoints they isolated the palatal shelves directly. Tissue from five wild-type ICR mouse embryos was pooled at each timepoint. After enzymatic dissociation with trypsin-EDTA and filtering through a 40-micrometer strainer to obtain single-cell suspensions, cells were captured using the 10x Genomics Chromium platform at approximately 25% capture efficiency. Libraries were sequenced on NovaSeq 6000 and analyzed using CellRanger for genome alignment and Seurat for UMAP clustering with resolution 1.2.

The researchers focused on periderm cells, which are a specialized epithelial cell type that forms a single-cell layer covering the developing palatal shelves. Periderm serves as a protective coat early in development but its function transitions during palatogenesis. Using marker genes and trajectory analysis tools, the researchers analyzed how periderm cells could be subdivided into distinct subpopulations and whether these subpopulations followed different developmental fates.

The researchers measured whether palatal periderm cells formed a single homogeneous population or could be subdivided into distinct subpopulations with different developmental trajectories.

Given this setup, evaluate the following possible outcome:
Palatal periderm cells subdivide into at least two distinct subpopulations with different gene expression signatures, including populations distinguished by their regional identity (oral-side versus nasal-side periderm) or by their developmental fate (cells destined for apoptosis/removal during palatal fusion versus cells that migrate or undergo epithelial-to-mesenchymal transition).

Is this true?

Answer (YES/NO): NO